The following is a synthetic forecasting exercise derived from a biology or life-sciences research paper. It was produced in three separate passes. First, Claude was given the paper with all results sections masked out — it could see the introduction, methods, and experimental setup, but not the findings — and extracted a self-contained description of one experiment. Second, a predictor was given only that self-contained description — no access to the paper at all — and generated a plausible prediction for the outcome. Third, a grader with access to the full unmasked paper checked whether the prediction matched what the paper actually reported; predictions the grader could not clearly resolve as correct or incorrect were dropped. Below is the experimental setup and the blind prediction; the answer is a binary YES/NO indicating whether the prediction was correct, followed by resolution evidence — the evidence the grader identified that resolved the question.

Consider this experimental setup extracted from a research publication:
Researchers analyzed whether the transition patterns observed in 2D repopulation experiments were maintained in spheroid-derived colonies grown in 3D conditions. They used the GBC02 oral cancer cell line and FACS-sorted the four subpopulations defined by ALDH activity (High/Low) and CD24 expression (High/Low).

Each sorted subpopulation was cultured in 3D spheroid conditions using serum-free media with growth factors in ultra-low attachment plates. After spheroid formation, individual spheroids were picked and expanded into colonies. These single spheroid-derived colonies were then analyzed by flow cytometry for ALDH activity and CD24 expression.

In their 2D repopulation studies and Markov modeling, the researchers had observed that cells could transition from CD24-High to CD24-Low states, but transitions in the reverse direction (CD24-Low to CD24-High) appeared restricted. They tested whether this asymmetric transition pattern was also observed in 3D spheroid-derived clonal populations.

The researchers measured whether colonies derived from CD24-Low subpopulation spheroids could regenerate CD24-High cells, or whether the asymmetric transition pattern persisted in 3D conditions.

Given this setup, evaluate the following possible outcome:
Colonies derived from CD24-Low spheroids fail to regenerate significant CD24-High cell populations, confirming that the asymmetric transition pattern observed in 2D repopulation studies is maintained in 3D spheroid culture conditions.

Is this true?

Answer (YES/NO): NO